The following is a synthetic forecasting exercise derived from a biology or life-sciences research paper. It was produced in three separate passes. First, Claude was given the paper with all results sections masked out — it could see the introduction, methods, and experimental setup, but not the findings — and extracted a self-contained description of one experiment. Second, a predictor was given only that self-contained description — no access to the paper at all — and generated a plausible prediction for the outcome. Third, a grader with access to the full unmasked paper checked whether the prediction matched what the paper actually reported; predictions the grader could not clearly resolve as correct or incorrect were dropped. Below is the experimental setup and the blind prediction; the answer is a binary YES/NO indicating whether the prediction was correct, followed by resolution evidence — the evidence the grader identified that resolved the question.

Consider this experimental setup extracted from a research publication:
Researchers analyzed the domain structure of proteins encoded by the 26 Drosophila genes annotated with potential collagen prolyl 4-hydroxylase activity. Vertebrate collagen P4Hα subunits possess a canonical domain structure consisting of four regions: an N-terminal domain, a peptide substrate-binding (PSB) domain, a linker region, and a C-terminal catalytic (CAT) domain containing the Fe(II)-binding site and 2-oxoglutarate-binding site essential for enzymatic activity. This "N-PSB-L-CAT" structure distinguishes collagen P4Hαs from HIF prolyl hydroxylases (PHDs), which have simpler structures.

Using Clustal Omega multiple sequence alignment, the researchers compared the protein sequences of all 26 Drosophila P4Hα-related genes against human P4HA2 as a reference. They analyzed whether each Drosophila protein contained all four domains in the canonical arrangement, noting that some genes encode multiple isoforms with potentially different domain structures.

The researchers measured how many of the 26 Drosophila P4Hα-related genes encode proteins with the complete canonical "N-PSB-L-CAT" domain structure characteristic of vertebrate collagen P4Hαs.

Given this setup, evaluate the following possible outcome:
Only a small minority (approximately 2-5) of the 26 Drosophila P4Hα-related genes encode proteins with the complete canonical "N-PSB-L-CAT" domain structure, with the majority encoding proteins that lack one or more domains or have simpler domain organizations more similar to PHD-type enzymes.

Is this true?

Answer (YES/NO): NO